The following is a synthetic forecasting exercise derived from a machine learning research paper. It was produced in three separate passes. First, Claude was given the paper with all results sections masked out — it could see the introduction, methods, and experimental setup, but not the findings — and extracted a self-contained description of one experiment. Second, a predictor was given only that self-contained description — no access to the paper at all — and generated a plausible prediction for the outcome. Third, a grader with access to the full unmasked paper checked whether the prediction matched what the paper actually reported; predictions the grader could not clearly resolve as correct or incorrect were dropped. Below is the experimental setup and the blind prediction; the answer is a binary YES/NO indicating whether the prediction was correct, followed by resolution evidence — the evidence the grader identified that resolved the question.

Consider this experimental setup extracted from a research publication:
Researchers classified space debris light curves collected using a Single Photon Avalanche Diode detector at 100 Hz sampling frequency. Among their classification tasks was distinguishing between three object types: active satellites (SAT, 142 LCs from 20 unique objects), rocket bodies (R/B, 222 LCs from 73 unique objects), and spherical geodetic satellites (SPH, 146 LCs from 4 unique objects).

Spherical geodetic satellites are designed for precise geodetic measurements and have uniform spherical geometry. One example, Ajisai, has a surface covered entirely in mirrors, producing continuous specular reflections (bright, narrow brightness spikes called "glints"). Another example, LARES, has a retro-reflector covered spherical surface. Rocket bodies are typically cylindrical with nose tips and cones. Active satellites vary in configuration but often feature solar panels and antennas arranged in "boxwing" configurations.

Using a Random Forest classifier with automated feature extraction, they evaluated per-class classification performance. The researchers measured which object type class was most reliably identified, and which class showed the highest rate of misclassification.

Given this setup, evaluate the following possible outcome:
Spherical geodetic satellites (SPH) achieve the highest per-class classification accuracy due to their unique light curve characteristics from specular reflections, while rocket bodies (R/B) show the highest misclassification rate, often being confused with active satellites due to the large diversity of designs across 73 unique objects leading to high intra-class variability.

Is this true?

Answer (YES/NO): NO